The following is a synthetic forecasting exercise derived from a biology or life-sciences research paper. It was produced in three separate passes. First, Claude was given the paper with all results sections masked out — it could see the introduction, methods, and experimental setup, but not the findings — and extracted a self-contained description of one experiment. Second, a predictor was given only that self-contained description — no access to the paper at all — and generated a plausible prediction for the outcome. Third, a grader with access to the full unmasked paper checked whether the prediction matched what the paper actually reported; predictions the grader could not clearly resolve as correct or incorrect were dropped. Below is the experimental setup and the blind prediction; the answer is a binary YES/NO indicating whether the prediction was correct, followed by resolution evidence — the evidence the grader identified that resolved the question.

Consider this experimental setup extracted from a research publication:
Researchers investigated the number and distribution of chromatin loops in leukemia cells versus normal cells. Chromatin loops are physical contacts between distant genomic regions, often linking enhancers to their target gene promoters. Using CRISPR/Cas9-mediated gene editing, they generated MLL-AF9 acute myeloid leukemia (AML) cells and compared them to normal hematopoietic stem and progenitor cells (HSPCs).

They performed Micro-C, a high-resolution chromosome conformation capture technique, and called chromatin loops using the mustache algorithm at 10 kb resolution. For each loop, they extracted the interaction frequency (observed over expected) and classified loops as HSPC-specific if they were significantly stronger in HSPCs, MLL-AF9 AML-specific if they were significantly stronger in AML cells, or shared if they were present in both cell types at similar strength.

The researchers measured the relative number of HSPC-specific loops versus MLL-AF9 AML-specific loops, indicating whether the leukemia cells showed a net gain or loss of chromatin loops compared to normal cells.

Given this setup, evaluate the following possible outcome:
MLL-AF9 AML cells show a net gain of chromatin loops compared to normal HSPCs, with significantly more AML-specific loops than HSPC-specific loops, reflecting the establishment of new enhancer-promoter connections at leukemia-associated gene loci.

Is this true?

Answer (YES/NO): NO